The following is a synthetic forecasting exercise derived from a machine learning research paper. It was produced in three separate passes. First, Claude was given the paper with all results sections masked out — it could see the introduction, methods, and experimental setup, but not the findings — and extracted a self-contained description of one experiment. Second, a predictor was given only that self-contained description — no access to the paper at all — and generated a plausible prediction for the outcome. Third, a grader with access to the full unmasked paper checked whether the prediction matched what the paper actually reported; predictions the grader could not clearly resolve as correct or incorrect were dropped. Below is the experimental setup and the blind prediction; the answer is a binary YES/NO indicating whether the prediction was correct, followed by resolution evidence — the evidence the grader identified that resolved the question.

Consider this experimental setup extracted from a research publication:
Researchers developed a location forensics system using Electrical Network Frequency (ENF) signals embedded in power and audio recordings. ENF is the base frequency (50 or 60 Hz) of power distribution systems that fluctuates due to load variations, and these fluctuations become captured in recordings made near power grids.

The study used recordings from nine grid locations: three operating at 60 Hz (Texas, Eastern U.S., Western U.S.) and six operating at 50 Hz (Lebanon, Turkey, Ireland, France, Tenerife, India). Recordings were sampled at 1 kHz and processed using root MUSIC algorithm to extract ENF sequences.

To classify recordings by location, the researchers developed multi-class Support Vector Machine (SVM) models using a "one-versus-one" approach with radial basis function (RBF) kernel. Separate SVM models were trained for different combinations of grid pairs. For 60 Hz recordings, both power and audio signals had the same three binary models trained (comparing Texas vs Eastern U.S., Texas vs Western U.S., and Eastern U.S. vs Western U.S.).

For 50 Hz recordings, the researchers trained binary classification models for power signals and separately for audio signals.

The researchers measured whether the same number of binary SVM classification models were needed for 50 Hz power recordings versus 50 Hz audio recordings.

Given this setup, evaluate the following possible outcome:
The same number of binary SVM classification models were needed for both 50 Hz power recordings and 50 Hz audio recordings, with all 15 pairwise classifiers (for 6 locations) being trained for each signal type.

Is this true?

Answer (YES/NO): NO